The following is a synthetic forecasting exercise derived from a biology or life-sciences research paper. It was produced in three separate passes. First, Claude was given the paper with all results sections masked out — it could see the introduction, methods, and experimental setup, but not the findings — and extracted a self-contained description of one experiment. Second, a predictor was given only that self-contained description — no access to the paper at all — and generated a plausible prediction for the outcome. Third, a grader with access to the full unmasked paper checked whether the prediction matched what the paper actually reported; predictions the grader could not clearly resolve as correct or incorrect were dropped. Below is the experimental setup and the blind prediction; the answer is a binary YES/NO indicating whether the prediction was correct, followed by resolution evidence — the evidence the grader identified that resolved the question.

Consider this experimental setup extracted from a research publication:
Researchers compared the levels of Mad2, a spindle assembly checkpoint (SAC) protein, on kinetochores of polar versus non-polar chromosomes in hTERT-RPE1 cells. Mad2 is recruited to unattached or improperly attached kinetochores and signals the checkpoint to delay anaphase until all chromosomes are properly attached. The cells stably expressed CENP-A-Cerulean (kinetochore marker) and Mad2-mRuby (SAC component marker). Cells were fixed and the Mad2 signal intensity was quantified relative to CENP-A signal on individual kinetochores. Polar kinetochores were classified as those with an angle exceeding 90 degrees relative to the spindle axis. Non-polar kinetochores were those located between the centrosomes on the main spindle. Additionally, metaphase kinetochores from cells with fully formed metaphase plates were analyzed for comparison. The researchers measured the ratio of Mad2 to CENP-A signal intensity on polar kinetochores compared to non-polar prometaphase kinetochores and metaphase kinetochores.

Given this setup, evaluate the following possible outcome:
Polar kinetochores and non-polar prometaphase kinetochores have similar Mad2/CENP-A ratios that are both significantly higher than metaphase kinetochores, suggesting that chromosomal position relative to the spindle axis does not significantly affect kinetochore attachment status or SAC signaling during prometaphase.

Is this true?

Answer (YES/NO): NO